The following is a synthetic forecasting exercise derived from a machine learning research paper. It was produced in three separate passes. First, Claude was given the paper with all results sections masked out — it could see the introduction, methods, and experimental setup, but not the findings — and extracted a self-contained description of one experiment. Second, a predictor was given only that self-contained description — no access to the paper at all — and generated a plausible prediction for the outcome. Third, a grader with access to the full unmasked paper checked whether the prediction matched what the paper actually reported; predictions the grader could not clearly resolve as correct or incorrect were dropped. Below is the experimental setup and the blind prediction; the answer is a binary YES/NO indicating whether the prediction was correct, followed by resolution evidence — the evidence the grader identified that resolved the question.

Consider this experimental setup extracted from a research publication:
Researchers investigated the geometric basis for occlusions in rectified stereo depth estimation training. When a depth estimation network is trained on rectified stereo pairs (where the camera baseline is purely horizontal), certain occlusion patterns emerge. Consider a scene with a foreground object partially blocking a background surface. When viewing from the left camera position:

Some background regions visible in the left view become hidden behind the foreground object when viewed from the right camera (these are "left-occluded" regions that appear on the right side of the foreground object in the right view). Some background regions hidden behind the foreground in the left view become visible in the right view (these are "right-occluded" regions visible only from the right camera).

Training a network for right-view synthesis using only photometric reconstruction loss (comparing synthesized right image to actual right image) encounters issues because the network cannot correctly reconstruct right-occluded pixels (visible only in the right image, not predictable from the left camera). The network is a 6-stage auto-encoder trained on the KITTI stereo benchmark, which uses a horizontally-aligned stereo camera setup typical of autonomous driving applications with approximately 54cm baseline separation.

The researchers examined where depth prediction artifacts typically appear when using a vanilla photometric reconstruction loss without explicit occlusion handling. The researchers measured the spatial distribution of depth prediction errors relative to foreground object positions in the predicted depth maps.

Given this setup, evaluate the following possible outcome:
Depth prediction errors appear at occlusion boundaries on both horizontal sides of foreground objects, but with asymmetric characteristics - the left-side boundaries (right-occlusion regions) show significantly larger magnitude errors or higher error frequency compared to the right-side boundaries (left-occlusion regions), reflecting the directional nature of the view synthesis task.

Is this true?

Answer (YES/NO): NO